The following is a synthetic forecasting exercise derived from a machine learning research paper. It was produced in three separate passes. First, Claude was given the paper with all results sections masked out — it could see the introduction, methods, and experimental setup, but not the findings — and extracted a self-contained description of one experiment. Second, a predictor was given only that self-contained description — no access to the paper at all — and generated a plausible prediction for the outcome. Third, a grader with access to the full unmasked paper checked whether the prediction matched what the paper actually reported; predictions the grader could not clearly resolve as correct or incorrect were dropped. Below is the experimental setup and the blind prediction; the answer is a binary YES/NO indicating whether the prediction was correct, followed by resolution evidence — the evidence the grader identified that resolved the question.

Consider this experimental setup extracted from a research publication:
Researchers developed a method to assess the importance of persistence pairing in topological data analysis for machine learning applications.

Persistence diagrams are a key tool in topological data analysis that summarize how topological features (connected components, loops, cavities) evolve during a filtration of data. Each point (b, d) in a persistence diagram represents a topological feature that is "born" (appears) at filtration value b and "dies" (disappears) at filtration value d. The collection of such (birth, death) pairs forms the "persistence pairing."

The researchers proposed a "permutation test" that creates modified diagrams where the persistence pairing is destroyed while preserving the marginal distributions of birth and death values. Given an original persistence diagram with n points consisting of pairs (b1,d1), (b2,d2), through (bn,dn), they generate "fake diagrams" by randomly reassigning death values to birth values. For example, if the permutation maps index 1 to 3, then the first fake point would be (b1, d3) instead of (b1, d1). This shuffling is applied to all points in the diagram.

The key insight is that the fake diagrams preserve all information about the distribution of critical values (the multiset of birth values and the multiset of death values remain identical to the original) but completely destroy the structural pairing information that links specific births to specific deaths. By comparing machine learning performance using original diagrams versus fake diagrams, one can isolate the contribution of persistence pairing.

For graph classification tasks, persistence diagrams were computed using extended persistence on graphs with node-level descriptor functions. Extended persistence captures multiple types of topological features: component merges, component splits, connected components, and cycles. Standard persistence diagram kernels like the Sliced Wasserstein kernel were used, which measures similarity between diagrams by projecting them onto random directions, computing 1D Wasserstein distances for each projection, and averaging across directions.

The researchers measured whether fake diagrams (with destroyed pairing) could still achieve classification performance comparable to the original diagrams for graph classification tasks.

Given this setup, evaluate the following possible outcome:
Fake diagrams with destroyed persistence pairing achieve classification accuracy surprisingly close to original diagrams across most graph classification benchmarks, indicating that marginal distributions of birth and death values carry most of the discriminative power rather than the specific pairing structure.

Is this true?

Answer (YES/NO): YES